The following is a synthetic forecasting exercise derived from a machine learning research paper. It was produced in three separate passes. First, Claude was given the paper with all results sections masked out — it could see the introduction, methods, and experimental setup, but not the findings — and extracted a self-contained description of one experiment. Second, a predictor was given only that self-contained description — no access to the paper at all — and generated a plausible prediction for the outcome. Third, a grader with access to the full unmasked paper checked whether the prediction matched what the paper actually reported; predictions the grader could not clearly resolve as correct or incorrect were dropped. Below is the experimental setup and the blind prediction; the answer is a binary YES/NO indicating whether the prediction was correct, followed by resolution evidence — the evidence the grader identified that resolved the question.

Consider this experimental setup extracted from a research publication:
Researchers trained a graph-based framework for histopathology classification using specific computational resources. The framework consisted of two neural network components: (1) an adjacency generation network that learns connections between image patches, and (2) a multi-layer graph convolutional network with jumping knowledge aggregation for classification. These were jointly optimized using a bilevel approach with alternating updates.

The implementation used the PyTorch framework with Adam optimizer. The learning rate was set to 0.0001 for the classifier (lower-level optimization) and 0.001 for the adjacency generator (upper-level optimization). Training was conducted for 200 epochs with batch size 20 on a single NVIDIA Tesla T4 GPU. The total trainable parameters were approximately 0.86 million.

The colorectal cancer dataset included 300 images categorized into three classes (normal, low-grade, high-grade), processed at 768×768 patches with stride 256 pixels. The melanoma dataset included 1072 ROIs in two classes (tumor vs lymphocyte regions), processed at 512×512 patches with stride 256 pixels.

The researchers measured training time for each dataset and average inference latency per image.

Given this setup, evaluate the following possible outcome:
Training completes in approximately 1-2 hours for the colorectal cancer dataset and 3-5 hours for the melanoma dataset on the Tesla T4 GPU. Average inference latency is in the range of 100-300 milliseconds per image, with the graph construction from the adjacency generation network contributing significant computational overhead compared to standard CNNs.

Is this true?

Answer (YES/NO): NO